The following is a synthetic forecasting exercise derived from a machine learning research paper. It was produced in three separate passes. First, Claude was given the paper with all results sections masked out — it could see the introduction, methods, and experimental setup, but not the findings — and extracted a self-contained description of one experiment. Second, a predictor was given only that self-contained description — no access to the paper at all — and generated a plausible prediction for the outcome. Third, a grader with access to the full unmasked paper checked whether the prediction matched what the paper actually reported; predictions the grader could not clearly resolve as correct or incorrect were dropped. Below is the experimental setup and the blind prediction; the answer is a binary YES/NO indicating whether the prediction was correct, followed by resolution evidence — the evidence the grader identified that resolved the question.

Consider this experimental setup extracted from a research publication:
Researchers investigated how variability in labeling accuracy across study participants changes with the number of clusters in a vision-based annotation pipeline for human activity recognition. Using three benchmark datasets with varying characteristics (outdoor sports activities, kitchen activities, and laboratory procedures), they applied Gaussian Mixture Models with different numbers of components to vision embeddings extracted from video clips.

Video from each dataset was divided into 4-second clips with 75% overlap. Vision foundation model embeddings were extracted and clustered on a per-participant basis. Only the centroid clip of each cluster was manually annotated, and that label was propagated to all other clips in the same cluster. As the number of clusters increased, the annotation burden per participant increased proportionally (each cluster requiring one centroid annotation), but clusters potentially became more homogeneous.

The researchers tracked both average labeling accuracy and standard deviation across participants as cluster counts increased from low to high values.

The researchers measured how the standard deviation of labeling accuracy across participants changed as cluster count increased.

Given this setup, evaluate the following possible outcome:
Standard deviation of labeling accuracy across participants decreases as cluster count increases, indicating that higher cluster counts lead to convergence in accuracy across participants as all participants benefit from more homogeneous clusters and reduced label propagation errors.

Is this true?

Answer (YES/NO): YES